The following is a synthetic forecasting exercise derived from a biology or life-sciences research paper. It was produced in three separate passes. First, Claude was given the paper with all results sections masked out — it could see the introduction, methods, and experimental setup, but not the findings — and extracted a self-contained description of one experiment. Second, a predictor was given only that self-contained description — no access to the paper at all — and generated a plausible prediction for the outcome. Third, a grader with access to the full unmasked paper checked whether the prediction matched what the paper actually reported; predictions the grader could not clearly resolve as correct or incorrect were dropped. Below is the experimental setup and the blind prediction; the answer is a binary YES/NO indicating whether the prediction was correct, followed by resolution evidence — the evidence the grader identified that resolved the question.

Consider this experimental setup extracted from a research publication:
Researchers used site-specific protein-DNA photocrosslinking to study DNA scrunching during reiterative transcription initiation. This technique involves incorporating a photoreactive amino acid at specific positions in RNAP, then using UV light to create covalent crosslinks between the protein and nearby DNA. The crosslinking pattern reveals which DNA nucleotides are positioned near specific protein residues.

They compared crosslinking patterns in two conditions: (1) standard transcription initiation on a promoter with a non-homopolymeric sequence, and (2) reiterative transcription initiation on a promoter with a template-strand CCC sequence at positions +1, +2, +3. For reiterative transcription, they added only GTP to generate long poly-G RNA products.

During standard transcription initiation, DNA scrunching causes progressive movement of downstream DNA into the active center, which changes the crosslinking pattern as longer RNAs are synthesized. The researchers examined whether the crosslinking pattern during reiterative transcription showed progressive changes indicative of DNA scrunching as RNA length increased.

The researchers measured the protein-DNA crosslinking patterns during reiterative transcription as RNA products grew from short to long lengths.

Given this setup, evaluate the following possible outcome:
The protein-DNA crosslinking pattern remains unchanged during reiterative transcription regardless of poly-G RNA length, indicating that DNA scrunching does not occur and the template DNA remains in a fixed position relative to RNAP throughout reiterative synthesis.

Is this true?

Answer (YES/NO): NO